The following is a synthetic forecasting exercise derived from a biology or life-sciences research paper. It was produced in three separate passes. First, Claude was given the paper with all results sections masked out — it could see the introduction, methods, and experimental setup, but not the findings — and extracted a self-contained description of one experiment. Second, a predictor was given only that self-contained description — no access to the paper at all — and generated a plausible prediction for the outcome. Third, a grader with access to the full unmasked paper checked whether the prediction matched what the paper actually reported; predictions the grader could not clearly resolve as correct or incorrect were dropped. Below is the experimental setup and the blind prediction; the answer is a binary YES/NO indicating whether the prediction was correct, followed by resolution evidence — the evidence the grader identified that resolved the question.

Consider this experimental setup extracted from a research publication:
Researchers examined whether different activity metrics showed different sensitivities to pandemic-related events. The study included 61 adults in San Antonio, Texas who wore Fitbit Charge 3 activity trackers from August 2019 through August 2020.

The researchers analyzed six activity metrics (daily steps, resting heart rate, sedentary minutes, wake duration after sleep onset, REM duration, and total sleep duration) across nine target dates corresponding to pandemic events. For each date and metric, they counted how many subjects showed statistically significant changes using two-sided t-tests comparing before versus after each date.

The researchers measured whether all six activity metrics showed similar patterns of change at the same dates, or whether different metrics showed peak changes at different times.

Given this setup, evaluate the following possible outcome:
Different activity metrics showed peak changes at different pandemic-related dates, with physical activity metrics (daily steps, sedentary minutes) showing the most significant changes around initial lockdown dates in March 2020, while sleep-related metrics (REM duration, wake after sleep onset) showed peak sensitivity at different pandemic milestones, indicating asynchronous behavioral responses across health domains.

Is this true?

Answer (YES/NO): NO